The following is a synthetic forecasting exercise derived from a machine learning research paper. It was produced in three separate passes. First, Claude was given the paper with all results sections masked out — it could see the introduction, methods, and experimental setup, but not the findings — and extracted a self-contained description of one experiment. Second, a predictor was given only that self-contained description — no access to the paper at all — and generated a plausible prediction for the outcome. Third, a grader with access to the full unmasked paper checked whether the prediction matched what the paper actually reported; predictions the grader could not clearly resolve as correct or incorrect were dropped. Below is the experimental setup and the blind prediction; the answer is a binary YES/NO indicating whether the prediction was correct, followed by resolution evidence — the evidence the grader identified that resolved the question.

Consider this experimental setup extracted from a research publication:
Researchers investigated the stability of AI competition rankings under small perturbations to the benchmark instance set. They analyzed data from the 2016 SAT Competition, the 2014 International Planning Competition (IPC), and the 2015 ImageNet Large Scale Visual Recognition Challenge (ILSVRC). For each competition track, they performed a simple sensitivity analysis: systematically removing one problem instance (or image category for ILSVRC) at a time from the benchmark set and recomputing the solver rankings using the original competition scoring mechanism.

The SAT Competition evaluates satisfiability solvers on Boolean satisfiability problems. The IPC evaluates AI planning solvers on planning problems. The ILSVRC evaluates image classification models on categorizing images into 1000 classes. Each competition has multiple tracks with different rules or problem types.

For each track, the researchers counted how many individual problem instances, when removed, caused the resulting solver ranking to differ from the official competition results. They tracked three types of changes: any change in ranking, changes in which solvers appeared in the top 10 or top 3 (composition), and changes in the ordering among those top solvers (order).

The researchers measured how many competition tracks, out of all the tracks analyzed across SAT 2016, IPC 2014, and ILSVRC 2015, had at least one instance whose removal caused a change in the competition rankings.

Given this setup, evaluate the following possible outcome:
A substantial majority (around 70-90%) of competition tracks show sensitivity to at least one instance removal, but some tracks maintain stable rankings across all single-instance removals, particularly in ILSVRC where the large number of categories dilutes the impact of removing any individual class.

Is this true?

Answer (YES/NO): NO